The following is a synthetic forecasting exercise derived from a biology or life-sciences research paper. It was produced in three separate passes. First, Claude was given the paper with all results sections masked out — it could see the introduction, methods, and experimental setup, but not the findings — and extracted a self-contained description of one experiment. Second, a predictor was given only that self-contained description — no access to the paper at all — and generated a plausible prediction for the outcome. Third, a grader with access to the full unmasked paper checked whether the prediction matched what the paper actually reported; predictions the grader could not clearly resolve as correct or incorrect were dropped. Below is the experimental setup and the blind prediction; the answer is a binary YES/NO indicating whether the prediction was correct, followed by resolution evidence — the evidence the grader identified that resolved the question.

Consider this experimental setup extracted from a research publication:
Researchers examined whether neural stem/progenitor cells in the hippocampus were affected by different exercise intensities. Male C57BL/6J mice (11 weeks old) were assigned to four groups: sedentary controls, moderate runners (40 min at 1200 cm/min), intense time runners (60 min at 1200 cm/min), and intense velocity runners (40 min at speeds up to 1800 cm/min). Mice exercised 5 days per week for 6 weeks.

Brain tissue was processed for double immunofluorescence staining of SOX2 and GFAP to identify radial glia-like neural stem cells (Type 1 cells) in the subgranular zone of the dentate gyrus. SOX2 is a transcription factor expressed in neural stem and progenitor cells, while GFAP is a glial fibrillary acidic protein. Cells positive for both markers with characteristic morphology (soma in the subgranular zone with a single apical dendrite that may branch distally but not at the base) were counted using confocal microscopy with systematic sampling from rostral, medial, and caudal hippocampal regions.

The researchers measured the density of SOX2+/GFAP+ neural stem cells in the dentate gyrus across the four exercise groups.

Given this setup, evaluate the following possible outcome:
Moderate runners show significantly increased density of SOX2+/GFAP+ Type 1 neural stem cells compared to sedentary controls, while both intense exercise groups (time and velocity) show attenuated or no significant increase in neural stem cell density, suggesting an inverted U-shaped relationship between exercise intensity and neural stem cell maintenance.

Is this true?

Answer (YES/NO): YES